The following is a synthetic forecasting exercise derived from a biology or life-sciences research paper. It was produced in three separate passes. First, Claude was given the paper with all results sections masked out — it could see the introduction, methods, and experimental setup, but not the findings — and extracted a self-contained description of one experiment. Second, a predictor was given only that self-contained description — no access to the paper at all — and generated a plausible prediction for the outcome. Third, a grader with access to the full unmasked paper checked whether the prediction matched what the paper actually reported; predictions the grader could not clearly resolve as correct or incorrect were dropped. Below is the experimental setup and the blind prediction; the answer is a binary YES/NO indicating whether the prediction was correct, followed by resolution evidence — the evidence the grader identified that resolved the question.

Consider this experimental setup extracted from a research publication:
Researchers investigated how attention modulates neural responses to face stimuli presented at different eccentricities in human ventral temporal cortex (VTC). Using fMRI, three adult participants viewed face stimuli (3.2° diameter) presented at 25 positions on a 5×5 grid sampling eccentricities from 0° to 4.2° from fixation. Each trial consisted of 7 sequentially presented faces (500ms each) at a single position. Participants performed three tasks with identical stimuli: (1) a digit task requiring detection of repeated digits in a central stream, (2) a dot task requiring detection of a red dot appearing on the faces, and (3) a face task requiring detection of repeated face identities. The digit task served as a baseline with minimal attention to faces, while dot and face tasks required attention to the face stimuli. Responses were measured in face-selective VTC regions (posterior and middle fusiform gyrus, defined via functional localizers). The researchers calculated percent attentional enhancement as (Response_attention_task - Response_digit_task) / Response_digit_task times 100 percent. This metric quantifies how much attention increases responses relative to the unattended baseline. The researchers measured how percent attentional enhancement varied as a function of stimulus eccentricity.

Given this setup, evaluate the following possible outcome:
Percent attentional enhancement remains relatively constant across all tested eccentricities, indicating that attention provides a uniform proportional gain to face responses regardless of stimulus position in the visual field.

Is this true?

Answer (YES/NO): NO